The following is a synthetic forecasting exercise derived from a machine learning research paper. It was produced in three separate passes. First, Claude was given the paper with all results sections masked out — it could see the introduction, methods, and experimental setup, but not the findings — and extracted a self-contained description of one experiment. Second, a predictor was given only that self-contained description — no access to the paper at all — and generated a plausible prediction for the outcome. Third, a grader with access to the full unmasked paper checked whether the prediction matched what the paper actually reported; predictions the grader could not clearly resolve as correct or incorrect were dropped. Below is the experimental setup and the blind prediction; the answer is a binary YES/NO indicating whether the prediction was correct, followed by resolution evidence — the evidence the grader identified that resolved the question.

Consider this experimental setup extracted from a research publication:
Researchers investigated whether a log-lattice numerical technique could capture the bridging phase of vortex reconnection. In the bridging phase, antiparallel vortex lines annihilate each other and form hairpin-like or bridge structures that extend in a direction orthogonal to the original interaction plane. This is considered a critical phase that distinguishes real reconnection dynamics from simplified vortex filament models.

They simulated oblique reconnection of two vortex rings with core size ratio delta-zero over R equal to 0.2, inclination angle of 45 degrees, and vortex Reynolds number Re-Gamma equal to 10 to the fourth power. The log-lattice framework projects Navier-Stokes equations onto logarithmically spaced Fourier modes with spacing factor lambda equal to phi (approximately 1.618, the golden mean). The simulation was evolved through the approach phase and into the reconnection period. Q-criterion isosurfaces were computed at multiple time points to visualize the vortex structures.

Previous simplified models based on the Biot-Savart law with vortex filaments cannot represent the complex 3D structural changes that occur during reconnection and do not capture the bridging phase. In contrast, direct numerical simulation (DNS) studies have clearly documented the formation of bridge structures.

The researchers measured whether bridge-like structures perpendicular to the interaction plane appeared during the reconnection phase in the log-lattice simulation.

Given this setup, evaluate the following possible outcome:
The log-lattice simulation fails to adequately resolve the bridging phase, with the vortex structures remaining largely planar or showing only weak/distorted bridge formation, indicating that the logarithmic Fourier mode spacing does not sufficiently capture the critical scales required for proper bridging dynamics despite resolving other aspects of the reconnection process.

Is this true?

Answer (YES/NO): NO